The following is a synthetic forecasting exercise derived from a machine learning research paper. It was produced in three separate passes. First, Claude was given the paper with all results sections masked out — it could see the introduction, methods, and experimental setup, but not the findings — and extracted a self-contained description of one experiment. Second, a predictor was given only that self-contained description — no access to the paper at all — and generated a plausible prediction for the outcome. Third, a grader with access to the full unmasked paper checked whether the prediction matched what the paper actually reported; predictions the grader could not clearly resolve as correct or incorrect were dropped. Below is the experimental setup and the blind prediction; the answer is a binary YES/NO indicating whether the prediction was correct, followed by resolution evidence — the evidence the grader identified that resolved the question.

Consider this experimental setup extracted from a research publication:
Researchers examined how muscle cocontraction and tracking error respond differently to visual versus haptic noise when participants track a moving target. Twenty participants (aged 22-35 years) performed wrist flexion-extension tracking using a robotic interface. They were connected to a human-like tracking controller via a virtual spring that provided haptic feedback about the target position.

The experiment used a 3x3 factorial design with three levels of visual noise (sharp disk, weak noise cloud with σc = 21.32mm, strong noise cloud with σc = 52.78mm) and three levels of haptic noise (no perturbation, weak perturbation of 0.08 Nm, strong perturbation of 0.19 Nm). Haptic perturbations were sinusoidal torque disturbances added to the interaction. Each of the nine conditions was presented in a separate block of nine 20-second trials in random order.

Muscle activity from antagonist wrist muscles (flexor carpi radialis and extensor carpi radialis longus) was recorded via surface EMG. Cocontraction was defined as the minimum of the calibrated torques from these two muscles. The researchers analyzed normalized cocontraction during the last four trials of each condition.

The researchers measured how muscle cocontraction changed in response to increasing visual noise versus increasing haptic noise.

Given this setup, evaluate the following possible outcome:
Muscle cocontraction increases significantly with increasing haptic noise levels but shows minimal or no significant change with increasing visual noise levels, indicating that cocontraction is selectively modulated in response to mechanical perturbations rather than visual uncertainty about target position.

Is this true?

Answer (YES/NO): NO